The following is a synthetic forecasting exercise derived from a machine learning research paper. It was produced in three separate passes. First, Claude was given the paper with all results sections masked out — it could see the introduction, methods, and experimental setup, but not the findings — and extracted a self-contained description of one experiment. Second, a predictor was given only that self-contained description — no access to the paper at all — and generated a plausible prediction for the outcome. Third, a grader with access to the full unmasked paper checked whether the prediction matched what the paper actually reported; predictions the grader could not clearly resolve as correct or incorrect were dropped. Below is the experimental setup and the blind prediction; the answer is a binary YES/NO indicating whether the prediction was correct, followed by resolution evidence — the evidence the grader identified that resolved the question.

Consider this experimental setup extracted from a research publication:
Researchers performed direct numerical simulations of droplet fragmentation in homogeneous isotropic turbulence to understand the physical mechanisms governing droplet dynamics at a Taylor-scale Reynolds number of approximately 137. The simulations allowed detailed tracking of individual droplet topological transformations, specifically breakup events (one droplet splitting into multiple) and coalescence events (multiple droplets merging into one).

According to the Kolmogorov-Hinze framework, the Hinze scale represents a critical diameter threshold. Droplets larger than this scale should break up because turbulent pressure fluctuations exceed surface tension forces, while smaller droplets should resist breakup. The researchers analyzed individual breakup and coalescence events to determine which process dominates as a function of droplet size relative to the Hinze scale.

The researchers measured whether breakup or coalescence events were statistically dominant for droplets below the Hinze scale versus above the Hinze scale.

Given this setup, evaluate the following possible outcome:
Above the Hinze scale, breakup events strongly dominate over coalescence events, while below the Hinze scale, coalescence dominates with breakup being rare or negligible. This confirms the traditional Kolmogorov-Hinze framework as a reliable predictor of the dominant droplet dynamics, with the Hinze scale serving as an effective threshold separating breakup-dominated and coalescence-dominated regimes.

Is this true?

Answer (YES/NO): NO